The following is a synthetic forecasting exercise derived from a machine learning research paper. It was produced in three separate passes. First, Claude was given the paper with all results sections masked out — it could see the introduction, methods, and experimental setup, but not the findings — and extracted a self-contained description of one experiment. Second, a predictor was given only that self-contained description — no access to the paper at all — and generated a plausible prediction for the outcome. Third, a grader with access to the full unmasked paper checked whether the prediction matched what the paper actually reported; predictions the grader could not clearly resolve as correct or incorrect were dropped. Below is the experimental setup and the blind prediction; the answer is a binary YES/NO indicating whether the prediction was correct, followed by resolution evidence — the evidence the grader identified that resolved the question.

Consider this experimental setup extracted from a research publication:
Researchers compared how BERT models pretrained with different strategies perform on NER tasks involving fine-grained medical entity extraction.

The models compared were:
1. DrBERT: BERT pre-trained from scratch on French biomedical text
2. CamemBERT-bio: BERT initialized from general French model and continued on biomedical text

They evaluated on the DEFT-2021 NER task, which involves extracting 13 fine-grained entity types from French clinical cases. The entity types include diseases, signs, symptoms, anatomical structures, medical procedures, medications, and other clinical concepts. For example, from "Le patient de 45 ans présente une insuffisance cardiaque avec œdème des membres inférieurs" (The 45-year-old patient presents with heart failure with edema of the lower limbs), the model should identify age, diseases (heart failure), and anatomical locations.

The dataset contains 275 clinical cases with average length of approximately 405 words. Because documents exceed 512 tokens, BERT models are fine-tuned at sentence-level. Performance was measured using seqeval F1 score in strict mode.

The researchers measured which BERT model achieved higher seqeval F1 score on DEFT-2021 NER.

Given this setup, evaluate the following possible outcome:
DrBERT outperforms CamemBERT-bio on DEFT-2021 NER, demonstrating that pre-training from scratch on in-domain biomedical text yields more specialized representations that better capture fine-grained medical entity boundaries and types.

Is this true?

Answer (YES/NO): NO